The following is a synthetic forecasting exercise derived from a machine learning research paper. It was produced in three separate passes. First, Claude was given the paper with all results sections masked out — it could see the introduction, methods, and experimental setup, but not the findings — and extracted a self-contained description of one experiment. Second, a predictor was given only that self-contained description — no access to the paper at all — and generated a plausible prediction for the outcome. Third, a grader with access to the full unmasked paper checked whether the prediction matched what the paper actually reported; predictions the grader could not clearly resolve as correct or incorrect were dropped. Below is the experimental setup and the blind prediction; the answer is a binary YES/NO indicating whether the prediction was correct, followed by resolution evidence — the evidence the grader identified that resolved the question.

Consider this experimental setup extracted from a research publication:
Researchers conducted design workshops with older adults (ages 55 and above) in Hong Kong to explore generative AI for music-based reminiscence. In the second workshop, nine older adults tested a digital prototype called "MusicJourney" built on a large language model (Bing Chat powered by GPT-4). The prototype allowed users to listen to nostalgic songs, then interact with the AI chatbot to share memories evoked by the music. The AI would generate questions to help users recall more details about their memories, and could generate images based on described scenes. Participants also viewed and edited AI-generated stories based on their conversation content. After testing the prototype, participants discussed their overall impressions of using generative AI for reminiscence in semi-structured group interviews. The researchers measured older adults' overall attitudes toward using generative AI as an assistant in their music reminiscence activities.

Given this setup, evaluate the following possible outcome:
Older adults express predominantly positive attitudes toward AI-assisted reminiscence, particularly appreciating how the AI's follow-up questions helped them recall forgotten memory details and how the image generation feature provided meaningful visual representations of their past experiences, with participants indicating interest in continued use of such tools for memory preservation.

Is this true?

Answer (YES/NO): NO